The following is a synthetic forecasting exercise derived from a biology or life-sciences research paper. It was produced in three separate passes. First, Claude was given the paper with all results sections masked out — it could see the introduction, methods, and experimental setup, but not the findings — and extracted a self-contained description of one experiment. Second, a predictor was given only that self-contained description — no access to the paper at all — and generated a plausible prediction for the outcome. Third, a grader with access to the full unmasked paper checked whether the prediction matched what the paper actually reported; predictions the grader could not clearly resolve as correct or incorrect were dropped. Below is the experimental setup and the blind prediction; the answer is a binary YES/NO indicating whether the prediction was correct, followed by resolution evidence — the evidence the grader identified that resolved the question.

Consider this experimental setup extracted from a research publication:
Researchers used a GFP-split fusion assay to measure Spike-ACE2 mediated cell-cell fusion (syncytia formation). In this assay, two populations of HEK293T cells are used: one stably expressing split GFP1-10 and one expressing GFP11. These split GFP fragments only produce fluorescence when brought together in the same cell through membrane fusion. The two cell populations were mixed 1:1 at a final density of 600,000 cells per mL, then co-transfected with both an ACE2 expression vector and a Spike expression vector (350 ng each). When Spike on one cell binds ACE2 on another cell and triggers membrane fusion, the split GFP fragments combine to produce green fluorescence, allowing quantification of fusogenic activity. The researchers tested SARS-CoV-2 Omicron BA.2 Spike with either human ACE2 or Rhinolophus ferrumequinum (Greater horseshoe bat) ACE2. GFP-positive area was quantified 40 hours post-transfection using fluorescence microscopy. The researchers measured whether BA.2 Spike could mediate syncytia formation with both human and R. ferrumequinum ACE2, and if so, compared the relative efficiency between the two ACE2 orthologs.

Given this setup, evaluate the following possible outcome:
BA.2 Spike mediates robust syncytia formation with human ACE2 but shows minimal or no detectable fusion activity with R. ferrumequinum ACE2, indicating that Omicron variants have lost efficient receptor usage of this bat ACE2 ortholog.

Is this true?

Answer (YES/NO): NO